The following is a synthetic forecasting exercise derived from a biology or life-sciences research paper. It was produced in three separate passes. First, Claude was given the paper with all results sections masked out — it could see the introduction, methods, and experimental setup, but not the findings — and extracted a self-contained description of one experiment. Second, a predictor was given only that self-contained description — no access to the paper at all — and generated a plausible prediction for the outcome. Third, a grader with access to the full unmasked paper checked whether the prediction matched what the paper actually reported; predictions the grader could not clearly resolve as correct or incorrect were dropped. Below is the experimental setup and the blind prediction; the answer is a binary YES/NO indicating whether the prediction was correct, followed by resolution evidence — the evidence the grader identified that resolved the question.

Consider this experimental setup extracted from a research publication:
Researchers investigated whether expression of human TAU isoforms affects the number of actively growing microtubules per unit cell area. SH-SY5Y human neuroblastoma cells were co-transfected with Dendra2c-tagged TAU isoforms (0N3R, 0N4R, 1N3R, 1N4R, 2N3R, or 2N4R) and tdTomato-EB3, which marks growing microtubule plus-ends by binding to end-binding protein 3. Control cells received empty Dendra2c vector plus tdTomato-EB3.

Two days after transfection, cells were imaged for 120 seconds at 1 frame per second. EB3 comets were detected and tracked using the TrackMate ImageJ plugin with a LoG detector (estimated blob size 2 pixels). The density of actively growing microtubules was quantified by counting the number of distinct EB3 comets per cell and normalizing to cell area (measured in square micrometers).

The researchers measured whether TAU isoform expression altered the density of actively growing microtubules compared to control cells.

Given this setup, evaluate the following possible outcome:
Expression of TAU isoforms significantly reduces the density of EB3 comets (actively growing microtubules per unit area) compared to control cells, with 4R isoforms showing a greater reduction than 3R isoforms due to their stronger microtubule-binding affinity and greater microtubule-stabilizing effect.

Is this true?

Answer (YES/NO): NO